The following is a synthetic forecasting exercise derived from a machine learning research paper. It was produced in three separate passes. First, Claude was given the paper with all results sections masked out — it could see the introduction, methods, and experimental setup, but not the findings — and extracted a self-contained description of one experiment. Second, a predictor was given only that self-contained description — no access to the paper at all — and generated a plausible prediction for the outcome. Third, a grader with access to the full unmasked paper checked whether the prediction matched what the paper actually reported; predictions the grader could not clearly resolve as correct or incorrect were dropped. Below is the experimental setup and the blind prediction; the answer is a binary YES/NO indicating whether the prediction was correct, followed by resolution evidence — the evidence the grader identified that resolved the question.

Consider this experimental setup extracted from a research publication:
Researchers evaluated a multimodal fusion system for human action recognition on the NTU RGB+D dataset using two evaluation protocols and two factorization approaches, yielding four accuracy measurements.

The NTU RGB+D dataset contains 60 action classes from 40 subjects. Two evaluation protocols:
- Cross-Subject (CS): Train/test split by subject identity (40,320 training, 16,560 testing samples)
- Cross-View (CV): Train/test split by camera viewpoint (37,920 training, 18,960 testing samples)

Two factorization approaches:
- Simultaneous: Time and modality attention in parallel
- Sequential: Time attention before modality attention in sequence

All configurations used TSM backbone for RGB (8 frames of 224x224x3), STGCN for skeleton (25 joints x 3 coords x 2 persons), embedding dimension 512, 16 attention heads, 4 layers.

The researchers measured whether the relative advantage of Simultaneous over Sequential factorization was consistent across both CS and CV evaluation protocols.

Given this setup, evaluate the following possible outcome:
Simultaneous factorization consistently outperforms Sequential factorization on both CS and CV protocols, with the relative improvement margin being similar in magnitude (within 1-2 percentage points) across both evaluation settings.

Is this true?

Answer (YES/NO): NO